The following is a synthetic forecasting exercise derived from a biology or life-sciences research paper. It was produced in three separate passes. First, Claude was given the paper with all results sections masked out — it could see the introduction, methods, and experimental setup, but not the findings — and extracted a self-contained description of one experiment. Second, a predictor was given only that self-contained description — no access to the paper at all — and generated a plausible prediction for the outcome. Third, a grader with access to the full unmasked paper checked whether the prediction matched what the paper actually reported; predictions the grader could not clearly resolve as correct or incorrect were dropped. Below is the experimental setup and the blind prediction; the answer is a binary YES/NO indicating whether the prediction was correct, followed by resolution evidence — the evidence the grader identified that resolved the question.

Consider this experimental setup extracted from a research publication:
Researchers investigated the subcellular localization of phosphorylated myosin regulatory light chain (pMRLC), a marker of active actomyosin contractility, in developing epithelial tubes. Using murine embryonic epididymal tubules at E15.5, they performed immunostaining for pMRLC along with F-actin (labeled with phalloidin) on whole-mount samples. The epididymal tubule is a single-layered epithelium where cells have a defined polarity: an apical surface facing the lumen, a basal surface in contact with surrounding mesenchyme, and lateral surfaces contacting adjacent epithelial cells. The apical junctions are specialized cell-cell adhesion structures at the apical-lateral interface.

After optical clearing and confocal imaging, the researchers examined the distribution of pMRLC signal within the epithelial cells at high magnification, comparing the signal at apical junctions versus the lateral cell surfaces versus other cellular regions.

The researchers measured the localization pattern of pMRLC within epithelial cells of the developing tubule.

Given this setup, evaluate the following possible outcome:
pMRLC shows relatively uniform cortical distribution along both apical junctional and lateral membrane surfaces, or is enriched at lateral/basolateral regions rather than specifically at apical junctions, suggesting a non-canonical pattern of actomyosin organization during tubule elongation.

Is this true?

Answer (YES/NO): NO